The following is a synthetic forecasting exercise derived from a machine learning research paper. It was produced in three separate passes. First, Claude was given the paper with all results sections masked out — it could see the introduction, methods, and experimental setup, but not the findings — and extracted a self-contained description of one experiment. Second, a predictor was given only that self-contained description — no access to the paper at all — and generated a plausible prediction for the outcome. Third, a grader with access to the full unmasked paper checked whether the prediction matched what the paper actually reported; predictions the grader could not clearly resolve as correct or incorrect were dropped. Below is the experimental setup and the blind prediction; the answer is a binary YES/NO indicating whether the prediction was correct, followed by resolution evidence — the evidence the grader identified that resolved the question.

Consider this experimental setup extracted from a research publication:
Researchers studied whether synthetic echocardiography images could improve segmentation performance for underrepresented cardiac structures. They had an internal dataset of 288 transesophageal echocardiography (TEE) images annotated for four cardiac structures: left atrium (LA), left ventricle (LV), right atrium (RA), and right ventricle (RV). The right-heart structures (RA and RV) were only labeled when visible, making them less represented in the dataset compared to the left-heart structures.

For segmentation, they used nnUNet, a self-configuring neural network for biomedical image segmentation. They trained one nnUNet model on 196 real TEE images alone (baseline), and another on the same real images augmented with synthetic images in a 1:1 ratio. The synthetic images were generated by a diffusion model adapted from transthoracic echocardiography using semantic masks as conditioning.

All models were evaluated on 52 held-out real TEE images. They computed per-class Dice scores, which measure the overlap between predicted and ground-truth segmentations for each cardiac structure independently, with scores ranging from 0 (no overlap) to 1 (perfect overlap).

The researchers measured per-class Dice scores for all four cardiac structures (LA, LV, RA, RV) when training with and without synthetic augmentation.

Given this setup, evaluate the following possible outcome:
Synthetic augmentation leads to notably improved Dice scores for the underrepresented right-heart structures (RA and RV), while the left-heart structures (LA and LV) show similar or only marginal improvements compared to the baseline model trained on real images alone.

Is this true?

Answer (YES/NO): YES